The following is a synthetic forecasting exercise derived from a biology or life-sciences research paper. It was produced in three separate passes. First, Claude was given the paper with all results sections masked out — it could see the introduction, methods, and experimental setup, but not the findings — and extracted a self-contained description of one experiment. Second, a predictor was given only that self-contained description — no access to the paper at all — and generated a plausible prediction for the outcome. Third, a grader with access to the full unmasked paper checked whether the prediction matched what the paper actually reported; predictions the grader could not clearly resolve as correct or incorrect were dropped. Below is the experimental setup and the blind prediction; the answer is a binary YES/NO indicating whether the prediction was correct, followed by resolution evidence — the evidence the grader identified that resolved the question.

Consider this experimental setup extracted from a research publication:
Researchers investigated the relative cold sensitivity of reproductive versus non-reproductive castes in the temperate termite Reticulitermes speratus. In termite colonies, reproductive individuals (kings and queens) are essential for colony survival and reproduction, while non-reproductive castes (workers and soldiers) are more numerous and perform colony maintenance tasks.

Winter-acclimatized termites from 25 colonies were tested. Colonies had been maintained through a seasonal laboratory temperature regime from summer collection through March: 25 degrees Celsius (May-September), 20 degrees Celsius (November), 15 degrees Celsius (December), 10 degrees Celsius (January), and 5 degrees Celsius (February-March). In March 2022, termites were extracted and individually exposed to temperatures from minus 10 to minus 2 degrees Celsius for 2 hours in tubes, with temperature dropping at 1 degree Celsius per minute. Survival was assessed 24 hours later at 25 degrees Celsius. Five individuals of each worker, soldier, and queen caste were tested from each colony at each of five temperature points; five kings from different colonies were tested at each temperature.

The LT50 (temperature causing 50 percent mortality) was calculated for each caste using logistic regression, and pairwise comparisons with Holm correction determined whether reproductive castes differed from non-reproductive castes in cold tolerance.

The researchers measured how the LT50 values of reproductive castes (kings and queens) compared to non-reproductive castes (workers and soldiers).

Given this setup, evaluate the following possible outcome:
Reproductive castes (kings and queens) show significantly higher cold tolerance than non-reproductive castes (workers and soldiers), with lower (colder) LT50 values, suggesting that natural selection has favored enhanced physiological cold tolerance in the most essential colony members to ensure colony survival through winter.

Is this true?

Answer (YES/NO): YES